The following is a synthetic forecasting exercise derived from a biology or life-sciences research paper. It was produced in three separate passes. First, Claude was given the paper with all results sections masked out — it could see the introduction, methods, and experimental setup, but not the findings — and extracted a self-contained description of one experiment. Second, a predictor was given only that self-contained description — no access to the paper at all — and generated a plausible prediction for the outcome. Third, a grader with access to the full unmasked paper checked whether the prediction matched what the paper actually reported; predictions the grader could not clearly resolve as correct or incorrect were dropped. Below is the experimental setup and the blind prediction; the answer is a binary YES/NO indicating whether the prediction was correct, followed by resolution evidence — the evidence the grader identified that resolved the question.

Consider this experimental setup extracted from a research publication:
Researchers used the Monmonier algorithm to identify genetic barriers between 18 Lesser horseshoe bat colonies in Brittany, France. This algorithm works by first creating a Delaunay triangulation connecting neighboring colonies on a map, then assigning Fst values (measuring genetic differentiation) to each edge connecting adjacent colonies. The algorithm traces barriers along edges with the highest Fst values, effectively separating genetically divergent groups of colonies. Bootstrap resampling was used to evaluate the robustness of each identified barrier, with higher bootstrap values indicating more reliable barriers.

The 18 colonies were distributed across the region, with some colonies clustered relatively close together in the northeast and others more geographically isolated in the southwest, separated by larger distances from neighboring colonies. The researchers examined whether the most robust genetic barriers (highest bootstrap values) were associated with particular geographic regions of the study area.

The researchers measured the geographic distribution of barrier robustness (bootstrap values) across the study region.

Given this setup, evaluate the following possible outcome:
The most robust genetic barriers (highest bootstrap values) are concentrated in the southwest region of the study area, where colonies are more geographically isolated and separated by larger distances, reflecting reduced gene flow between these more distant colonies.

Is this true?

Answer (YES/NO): YES